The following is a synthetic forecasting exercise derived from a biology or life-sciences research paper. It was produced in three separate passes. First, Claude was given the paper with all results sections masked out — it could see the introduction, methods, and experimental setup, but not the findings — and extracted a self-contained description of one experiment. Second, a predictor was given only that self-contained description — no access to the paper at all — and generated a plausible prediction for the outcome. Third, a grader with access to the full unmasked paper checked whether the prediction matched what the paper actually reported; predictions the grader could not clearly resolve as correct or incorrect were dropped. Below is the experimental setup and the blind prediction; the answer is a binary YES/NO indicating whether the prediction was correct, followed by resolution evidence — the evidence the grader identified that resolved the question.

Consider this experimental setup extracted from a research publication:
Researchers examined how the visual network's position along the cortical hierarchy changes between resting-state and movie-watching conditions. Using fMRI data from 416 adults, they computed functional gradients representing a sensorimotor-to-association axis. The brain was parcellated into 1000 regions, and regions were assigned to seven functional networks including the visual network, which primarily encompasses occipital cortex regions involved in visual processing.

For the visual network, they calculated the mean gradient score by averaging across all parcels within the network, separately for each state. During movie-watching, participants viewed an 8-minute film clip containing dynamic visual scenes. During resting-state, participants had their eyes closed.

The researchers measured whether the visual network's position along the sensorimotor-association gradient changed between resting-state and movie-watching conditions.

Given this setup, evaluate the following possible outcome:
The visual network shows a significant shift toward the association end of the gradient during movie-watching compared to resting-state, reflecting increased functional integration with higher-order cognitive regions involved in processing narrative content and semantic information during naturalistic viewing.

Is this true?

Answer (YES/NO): YES